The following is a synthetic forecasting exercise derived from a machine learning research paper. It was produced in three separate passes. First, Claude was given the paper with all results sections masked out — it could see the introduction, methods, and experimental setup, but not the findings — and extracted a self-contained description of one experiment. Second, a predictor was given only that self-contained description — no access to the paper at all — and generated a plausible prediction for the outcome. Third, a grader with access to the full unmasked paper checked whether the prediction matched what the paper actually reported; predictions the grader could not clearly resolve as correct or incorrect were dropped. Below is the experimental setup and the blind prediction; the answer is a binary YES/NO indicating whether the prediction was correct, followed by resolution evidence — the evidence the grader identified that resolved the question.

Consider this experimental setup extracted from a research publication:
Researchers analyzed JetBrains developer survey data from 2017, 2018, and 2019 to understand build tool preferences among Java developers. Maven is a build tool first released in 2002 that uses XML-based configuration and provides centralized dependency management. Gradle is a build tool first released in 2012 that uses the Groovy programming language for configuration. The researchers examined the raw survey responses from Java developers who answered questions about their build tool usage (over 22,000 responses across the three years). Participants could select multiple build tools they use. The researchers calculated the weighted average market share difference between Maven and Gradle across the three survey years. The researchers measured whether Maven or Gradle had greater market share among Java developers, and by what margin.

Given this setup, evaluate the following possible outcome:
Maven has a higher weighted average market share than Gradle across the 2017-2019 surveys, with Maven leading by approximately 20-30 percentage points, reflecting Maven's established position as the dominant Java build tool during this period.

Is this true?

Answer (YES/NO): NO